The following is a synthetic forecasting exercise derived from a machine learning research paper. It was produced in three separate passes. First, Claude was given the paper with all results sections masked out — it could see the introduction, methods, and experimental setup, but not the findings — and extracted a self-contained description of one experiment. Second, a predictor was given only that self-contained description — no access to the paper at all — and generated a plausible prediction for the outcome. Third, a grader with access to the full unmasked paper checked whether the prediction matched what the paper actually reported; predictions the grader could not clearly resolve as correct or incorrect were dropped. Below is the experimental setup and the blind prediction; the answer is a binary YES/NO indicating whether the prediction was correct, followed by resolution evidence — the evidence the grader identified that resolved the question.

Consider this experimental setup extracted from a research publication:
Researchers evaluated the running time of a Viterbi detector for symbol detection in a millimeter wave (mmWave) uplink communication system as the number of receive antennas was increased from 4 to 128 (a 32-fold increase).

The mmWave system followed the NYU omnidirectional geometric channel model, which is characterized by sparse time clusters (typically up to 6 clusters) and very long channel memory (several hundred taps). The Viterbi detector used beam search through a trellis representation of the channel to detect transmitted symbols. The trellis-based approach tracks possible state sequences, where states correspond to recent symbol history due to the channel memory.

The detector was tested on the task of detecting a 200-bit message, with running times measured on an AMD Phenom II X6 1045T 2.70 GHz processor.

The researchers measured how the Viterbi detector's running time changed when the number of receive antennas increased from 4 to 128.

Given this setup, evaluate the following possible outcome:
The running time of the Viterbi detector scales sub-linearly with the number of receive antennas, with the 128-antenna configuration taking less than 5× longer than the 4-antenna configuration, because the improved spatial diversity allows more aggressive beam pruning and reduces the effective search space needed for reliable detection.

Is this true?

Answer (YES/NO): YES